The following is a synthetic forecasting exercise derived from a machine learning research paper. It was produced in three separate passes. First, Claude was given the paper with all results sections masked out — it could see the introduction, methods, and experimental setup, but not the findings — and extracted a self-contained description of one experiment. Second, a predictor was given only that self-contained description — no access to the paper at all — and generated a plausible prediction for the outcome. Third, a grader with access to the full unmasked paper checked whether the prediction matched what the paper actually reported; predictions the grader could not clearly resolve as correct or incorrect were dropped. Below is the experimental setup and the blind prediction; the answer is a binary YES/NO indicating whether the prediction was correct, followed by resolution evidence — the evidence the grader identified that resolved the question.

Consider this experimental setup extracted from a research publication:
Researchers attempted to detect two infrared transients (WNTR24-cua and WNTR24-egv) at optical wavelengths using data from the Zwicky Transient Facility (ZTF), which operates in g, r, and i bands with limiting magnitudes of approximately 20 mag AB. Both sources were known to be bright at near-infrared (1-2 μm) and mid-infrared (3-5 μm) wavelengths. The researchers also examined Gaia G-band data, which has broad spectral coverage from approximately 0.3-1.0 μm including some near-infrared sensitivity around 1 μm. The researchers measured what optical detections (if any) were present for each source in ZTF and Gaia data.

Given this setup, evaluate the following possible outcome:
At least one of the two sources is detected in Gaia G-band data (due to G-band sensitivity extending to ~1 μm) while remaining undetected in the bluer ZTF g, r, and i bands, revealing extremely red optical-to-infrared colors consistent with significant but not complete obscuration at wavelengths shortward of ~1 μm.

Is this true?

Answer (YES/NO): YES